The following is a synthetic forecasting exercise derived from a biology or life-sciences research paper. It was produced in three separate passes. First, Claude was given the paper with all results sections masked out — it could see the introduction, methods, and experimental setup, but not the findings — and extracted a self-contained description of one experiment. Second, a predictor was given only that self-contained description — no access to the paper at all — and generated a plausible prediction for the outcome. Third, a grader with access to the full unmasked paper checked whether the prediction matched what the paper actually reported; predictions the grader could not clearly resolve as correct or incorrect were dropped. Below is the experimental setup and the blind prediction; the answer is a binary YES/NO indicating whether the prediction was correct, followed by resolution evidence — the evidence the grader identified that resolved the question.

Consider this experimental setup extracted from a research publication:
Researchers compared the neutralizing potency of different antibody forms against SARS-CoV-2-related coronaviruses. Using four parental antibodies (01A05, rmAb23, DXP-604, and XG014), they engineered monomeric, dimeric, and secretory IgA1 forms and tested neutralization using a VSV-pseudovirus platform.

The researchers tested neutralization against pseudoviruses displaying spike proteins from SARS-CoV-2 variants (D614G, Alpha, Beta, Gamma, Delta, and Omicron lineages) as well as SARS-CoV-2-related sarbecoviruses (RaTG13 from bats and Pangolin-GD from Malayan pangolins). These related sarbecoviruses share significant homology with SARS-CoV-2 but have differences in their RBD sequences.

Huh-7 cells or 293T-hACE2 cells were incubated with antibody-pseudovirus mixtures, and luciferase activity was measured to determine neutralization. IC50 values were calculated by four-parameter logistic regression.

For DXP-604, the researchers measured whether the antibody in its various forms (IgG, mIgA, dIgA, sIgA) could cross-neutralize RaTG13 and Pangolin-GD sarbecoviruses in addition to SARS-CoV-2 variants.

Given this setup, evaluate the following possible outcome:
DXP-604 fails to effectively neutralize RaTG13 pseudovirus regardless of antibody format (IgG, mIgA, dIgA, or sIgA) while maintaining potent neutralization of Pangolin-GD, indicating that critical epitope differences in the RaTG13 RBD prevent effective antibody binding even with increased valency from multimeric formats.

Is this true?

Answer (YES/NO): NO